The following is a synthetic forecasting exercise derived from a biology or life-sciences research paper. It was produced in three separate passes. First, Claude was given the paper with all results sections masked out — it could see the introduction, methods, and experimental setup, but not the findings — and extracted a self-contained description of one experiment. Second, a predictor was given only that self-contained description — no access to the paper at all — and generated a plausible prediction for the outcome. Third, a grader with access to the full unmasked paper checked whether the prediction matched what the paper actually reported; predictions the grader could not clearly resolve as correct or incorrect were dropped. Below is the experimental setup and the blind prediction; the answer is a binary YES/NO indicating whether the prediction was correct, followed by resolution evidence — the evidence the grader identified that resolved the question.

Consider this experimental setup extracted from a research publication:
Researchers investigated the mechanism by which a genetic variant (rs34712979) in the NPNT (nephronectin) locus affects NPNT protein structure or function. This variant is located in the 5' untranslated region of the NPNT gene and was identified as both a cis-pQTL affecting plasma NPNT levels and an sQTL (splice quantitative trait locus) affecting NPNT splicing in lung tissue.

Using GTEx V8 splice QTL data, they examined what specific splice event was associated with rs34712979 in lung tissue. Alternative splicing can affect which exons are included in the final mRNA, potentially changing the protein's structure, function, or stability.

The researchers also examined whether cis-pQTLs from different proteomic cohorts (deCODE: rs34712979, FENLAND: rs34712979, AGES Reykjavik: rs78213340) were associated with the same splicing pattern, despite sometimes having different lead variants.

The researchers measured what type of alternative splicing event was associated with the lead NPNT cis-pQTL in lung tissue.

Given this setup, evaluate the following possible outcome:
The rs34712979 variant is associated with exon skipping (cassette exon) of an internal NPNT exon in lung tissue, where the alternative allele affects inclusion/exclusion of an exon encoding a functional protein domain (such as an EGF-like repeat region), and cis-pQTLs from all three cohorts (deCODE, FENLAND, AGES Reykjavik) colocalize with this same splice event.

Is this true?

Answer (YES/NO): NO